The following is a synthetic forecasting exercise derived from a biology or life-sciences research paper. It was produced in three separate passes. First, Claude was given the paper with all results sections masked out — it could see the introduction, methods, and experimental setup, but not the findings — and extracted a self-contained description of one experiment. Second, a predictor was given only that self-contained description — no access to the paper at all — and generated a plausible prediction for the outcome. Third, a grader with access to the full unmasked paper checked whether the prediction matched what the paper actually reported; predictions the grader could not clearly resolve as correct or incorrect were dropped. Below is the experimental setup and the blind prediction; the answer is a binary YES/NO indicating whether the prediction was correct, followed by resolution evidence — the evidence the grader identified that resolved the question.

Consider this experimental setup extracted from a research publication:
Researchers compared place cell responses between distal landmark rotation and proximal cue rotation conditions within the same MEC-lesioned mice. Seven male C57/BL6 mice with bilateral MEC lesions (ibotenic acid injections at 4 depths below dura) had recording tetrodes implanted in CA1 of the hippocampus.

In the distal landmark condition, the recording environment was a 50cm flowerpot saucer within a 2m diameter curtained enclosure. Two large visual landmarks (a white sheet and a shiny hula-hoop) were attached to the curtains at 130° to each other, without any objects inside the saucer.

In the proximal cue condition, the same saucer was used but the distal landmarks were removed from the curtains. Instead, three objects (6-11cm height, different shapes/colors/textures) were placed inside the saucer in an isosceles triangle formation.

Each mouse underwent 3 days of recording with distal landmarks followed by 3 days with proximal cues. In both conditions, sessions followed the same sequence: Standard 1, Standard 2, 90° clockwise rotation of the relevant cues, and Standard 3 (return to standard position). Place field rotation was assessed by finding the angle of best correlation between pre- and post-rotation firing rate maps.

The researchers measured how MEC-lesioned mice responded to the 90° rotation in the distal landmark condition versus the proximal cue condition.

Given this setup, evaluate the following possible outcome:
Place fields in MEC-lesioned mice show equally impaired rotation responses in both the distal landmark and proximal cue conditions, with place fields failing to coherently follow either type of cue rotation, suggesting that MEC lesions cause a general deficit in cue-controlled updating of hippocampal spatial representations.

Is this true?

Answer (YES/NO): NO